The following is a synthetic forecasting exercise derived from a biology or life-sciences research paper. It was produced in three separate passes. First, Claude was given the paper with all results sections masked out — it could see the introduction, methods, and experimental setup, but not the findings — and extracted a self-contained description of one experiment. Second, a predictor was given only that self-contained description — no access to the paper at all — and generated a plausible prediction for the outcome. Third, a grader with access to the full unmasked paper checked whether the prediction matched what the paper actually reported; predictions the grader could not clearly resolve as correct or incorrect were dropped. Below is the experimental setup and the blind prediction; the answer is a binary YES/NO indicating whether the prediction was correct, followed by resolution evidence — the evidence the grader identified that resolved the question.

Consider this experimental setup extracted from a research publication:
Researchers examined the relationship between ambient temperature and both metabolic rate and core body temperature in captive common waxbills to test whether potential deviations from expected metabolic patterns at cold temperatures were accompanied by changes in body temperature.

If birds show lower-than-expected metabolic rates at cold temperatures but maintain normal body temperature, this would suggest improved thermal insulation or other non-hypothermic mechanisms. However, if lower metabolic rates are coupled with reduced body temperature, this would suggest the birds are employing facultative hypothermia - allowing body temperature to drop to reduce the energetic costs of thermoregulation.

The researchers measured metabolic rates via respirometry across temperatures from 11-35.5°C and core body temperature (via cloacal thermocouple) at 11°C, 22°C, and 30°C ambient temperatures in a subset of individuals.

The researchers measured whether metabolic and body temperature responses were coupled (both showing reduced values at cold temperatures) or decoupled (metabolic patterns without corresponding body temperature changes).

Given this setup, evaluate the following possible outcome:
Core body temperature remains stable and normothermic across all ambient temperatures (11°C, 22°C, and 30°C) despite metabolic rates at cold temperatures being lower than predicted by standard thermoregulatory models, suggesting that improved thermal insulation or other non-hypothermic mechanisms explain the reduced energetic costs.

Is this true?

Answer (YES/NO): NO